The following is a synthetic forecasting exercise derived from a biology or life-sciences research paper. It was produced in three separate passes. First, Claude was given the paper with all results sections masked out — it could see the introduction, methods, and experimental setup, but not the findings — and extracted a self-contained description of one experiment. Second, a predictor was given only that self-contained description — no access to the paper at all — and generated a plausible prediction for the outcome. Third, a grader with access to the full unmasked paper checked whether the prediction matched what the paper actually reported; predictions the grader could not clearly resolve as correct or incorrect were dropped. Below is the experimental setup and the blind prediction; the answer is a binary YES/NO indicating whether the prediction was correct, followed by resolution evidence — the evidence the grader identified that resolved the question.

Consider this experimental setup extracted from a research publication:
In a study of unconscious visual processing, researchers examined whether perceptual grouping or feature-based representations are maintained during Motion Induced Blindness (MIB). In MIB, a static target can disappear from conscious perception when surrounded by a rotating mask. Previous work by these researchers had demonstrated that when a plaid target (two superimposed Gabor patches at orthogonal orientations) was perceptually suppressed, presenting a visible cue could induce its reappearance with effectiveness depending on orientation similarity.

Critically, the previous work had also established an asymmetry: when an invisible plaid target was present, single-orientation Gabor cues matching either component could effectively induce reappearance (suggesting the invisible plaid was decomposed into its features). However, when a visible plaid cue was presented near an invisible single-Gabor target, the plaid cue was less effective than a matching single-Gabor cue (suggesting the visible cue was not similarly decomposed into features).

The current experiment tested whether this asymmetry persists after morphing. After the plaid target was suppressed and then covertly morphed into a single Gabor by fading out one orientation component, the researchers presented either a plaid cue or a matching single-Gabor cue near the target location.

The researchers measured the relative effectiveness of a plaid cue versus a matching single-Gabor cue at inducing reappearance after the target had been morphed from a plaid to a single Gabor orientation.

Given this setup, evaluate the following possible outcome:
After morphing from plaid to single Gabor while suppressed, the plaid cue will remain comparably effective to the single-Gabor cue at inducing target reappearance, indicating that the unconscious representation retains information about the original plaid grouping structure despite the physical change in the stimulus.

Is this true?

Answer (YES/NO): NO